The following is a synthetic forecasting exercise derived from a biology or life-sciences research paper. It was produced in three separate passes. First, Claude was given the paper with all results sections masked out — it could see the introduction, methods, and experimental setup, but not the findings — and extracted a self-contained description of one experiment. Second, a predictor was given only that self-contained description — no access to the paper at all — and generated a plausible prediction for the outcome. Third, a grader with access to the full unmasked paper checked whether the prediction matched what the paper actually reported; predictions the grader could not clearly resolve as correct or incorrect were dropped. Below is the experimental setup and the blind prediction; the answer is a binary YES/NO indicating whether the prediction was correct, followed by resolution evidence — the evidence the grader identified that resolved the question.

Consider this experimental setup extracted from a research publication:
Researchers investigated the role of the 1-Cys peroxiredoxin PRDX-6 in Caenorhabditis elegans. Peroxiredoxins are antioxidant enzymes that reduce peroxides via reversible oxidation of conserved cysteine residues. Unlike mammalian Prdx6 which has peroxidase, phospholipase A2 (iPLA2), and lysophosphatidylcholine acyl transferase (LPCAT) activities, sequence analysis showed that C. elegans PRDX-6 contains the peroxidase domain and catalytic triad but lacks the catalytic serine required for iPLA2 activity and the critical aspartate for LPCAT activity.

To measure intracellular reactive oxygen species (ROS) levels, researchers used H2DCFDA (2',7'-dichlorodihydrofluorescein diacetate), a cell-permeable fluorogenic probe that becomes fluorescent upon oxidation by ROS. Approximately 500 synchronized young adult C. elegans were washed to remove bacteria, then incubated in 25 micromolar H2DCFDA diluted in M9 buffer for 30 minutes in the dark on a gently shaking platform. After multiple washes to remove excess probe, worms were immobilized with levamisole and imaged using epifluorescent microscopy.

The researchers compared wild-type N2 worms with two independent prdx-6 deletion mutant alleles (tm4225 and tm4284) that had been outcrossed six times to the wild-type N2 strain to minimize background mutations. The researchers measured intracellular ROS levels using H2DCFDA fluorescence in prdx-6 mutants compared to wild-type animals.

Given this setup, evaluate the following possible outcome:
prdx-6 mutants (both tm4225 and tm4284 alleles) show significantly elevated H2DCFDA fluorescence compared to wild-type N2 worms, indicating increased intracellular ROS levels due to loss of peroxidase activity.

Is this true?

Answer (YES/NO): YES